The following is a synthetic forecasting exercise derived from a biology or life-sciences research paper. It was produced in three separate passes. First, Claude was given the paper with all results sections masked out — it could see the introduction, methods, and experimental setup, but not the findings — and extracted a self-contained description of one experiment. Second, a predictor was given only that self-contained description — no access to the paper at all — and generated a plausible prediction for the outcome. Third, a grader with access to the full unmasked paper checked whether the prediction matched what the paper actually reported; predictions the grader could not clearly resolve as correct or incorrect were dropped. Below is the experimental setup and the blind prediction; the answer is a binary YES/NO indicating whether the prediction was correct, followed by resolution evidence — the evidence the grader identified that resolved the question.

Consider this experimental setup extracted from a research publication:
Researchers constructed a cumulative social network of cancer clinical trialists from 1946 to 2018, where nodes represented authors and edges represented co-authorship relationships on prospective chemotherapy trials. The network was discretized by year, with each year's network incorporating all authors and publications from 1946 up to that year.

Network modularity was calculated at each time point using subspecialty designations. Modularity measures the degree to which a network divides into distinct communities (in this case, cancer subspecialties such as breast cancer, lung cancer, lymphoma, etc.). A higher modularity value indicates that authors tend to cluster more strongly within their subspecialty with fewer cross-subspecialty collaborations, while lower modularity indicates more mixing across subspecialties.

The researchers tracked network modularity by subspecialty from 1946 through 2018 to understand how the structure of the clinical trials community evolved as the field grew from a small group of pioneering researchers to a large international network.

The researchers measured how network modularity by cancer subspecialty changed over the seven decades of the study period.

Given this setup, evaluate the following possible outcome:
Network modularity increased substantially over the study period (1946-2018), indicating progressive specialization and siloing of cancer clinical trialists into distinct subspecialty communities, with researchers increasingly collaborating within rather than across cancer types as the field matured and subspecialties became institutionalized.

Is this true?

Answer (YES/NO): NO